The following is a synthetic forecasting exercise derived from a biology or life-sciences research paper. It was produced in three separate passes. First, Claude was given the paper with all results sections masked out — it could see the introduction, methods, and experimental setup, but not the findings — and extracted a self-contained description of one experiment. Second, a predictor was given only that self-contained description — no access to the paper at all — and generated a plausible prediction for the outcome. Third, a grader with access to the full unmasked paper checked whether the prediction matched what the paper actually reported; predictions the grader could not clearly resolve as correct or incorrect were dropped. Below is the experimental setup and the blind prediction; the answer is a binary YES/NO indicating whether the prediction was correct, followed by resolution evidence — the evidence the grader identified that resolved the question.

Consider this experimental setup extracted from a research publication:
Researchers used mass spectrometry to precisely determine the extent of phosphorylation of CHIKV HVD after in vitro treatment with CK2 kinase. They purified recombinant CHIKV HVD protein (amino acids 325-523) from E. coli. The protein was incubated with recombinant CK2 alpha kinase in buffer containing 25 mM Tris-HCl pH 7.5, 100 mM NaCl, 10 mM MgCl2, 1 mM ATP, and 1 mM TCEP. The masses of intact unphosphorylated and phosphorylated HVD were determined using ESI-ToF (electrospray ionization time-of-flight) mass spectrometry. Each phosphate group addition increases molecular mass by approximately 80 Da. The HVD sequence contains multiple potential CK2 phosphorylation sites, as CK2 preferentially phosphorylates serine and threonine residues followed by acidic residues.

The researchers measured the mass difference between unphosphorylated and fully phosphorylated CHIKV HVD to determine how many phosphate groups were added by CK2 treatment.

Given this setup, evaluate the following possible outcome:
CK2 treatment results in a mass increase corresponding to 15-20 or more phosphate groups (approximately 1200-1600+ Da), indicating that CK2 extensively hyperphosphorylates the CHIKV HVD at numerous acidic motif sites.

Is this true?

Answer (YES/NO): NO